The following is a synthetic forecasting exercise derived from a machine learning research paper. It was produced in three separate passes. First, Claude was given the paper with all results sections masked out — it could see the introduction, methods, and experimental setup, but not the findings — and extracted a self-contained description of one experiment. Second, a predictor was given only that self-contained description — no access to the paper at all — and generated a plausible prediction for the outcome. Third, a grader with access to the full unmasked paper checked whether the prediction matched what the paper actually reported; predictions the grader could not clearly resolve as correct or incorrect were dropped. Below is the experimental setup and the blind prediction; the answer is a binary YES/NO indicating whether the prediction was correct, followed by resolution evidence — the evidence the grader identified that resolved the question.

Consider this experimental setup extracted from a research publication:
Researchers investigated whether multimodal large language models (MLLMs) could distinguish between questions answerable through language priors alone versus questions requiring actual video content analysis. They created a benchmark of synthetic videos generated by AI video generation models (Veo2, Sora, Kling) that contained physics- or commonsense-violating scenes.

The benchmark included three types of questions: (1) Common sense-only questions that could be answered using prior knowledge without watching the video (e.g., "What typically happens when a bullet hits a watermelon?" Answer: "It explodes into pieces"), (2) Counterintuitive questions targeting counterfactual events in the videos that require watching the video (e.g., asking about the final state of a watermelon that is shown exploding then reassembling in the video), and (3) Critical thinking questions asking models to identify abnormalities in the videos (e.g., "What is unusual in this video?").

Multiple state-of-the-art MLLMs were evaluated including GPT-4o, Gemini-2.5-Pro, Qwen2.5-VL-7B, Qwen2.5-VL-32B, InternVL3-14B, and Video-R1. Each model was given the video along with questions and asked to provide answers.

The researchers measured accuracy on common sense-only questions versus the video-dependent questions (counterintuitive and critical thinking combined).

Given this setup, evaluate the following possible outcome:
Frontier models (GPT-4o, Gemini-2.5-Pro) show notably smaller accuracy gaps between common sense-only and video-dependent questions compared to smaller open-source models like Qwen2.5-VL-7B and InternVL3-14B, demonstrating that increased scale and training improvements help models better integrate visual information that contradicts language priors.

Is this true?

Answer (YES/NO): NO